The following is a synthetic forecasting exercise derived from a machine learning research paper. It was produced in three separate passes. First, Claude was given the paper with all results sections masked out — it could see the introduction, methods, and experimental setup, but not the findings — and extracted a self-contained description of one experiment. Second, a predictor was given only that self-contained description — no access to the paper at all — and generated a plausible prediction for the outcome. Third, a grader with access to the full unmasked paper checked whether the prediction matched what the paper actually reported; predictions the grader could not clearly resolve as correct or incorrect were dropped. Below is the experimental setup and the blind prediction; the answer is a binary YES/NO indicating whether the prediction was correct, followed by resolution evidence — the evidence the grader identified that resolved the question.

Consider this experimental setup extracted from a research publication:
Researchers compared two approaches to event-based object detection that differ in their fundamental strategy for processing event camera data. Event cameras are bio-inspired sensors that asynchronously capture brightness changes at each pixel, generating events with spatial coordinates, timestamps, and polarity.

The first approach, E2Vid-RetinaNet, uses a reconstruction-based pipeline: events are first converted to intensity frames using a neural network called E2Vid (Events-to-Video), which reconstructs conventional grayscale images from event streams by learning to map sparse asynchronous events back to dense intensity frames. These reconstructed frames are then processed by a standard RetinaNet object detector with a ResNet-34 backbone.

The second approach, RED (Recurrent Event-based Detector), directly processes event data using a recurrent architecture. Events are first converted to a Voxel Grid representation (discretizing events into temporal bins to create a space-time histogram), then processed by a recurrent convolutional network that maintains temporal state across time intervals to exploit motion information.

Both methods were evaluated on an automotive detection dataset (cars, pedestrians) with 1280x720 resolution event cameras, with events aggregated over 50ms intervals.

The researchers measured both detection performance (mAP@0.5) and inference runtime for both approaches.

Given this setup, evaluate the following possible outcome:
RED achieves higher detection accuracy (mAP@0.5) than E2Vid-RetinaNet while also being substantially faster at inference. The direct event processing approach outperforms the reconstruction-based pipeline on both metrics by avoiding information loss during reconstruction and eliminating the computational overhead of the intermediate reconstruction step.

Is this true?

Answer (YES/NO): YES